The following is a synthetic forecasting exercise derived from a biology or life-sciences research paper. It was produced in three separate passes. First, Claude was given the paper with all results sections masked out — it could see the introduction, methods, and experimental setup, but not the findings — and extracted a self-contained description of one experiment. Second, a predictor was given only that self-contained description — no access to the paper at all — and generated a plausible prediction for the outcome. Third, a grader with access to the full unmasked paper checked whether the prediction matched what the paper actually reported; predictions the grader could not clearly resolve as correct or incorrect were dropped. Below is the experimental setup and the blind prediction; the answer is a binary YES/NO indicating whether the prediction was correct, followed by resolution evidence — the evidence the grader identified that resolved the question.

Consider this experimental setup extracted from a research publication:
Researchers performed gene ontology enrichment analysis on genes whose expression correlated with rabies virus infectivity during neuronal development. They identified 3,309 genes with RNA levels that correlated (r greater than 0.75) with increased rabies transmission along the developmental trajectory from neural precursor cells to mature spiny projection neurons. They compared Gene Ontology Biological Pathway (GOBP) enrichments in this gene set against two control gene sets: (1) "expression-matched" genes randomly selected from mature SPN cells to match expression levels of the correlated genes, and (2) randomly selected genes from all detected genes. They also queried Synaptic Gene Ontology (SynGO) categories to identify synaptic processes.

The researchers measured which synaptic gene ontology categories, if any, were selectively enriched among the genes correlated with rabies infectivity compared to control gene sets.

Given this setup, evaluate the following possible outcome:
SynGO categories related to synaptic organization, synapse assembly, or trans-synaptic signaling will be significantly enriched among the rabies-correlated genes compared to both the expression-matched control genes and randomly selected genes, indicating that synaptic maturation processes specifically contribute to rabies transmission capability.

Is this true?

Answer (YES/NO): NO